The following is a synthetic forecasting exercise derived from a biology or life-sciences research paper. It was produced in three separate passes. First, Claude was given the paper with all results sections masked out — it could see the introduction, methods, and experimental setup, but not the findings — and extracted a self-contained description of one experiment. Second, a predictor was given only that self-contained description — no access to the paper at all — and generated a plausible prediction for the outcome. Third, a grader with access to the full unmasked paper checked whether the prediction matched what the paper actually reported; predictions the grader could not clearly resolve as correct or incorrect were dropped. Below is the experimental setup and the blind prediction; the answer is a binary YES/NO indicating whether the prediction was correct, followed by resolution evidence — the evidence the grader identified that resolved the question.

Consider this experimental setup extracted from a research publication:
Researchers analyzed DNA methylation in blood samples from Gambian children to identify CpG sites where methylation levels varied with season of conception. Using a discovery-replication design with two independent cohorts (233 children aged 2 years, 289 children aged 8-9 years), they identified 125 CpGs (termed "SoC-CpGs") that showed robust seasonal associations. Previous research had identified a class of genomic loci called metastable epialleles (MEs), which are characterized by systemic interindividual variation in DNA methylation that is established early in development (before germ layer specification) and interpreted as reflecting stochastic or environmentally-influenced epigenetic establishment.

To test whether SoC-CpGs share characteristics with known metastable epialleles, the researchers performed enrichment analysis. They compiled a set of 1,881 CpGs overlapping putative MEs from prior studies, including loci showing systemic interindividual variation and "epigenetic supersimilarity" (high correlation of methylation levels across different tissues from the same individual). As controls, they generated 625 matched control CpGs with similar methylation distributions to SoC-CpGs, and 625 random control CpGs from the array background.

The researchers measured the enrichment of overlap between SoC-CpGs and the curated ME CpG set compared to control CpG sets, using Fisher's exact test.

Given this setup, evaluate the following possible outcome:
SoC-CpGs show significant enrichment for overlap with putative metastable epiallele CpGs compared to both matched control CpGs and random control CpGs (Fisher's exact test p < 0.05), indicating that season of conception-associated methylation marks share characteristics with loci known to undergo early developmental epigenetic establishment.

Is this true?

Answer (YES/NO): YES